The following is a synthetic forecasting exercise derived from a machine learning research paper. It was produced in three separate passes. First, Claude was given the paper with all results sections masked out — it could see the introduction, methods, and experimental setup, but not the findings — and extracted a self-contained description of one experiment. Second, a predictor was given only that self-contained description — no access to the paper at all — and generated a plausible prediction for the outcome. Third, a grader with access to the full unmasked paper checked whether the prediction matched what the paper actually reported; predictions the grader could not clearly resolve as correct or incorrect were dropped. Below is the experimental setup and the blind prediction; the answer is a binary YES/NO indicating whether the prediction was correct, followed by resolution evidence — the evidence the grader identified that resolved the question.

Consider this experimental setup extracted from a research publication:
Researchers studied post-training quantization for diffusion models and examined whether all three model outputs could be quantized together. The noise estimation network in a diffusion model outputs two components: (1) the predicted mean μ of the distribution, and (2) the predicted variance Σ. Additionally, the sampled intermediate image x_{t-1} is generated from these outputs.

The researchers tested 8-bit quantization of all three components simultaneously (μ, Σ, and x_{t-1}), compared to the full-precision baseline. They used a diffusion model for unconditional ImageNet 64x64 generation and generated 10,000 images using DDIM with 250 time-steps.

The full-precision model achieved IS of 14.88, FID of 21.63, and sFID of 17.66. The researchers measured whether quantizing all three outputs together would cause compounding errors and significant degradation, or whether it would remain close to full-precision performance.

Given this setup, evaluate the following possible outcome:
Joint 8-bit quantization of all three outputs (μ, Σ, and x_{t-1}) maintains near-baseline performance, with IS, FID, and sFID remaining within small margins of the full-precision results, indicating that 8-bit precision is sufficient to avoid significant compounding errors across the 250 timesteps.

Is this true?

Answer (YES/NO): YES